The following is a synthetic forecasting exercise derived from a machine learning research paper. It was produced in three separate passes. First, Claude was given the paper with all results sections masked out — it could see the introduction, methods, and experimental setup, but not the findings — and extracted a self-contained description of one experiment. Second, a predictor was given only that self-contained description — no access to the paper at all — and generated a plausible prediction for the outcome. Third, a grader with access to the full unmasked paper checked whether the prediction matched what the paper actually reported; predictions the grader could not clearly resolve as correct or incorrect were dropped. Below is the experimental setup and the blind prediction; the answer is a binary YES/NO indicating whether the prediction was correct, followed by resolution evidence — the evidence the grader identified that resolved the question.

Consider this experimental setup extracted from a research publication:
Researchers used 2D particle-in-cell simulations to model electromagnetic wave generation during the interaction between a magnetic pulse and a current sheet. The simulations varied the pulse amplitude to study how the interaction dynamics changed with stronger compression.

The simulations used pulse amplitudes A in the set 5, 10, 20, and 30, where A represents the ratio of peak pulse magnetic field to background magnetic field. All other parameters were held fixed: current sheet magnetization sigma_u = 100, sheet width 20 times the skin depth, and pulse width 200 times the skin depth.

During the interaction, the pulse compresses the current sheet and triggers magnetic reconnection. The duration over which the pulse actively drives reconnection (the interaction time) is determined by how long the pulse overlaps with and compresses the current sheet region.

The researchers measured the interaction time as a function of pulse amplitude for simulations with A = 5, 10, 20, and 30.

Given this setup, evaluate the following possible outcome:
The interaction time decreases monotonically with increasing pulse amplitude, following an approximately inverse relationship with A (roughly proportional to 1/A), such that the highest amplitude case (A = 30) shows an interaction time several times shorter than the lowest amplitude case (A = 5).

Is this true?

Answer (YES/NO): NO